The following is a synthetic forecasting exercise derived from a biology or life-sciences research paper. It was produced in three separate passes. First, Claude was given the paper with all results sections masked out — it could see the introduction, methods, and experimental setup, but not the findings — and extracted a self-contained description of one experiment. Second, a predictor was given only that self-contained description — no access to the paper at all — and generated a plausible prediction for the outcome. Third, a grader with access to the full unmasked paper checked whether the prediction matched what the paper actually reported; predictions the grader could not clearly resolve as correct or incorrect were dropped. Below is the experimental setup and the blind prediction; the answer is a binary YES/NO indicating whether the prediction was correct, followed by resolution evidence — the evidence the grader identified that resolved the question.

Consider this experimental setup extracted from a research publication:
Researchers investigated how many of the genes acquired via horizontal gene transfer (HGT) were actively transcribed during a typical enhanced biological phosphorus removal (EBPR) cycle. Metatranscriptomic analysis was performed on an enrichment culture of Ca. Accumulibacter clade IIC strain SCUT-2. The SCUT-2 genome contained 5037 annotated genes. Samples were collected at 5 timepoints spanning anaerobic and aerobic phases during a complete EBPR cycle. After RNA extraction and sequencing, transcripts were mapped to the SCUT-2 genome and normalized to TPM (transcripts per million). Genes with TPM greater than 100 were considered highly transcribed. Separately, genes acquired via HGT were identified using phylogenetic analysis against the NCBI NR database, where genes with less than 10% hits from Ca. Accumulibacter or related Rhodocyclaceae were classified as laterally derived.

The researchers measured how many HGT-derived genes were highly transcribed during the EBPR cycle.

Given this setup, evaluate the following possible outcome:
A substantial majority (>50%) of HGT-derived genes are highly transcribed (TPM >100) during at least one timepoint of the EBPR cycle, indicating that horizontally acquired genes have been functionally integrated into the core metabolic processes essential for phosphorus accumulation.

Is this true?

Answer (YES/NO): NO